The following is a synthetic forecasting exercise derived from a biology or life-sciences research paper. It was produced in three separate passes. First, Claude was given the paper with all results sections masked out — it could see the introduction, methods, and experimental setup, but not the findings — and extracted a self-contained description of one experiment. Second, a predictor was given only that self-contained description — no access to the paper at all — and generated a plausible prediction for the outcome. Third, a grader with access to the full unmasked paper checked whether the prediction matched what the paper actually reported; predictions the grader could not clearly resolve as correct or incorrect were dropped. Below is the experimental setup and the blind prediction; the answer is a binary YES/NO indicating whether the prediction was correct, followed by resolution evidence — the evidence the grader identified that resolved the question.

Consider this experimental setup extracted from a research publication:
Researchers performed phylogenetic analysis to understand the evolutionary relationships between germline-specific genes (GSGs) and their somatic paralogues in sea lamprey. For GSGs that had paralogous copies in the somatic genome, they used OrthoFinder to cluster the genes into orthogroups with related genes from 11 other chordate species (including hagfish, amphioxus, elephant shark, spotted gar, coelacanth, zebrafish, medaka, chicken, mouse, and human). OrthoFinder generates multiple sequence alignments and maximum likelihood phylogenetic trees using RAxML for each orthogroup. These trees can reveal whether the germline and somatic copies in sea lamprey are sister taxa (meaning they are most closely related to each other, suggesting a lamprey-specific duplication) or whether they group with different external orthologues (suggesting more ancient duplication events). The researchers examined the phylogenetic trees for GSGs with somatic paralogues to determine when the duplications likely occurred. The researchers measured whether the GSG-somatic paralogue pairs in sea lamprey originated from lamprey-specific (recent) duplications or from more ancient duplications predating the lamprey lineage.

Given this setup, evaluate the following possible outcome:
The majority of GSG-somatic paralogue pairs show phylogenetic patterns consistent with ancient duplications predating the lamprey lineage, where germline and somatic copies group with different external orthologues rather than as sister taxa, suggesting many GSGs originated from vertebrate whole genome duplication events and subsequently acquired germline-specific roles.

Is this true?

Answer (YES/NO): NO